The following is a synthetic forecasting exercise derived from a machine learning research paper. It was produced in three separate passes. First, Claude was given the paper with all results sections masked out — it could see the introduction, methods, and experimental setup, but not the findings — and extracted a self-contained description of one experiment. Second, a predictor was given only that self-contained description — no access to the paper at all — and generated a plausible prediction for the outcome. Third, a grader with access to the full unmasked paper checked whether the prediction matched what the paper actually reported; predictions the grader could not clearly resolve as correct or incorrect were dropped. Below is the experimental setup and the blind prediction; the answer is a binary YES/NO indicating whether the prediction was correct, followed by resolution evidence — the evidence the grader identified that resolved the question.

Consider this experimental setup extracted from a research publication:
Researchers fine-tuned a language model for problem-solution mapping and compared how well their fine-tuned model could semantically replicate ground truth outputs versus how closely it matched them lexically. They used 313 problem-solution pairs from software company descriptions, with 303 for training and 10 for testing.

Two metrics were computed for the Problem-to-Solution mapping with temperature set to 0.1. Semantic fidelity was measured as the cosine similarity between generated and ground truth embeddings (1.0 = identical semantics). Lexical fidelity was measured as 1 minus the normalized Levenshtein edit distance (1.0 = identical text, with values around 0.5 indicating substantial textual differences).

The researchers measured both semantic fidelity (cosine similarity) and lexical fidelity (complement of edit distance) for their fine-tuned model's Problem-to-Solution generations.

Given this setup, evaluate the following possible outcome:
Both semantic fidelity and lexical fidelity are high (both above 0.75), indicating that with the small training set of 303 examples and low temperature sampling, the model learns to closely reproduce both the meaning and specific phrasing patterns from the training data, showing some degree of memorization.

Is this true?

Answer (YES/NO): NO